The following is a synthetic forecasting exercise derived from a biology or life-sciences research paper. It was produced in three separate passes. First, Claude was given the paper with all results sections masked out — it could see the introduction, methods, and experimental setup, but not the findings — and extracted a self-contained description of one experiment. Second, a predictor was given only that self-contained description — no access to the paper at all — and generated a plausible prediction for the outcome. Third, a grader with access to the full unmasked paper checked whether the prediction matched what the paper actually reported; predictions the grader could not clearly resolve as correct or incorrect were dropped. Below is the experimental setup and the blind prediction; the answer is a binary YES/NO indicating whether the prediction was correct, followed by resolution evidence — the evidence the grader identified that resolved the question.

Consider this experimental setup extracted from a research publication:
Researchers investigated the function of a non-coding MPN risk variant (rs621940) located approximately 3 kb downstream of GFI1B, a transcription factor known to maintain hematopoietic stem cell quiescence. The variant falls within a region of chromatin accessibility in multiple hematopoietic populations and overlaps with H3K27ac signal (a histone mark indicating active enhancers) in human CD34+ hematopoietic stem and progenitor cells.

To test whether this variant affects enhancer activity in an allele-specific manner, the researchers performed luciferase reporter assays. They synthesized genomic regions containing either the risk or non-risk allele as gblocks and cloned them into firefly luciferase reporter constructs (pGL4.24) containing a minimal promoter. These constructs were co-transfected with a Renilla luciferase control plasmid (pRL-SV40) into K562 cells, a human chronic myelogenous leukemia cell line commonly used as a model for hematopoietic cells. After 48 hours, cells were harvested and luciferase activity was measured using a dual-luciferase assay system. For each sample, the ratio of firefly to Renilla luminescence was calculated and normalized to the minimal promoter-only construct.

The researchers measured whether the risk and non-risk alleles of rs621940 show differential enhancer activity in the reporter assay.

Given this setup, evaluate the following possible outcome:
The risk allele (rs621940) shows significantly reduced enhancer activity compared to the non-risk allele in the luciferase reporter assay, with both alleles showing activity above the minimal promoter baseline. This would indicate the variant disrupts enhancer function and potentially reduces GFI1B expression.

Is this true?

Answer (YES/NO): YES